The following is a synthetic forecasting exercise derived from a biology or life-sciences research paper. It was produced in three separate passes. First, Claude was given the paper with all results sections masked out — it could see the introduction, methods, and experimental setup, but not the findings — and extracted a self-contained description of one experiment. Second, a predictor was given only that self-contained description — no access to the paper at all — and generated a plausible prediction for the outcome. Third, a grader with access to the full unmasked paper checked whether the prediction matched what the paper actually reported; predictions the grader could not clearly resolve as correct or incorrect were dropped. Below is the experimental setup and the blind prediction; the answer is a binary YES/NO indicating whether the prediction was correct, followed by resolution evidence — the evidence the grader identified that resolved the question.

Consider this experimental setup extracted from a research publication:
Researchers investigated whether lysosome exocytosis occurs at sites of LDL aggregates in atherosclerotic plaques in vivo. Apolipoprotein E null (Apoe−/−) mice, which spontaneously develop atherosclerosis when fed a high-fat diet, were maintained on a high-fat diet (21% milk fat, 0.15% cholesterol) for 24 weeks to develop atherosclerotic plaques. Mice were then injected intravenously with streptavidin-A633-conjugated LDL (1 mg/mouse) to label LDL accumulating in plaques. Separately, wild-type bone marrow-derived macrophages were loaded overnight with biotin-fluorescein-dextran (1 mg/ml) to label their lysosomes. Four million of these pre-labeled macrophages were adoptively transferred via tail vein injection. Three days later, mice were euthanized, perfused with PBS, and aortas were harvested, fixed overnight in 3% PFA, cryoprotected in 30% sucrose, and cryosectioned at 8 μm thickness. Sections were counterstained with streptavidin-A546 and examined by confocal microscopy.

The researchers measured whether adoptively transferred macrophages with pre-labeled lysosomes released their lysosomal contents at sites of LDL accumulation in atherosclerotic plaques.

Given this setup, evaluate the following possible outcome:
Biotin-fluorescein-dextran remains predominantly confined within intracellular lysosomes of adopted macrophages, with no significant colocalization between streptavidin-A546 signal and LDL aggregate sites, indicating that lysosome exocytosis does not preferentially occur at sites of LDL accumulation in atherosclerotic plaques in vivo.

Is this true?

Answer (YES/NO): NO